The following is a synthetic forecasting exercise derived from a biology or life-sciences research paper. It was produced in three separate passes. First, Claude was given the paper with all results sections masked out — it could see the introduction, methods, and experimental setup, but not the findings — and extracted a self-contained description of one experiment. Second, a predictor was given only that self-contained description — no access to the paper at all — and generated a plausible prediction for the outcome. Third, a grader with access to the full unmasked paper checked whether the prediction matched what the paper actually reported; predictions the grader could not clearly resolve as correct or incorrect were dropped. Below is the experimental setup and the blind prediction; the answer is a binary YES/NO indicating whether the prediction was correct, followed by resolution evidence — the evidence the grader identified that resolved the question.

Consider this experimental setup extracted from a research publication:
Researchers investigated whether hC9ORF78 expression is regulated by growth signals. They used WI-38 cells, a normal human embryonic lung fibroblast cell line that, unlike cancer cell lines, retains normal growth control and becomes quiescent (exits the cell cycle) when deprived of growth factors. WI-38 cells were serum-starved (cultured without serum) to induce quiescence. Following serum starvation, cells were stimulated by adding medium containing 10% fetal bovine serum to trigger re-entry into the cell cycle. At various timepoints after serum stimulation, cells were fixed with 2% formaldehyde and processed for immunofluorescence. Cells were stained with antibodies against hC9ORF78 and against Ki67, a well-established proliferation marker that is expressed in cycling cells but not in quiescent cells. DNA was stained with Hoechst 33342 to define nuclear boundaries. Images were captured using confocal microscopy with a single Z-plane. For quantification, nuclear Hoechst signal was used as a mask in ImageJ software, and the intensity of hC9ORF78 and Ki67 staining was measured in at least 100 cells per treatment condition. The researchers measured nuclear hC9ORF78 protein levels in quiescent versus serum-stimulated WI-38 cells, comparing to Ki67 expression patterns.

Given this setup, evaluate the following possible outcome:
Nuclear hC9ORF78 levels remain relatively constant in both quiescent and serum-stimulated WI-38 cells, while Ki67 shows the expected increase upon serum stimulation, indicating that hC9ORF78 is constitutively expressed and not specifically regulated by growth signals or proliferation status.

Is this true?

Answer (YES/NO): NO